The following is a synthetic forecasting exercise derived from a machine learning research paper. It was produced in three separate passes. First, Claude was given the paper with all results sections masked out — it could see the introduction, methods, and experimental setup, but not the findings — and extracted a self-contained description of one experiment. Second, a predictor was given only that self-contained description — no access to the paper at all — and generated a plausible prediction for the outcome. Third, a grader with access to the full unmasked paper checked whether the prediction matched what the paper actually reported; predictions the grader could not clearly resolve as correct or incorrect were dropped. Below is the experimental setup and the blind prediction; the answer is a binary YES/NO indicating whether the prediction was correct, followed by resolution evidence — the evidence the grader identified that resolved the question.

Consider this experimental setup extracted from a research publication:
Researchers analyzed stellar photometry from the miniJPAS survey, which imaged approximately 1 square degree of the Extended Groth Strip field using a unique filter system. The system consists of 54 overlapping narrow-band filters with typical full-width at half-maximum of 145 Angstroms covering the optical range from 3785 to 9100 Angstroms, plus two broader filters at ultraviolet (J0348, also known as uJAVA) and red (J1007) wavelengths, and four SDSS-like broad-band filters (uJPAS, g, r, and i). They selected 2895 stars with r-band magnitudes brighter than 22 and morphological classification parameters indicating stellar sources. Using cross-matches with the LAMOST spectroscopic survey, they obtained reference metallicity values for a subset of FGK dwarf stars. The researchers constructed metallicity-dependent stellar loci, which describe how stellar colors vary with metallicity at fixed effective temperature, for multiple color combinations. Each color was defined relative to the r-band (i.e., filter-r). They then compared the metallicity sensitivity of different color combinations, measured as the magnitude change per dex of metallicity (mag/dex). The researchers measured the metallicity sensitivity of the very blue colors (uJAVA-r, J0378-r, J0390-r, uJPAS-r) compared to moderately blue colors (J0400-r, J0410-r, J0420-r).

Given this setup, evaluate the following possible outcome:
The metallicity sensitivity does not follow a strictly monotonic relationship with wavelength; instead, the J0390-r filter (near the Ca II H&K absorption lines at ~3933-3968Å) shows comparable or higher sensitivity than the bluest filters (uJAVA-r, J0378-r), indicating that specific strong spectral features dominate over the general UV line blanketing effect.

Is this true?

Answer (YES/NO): YES